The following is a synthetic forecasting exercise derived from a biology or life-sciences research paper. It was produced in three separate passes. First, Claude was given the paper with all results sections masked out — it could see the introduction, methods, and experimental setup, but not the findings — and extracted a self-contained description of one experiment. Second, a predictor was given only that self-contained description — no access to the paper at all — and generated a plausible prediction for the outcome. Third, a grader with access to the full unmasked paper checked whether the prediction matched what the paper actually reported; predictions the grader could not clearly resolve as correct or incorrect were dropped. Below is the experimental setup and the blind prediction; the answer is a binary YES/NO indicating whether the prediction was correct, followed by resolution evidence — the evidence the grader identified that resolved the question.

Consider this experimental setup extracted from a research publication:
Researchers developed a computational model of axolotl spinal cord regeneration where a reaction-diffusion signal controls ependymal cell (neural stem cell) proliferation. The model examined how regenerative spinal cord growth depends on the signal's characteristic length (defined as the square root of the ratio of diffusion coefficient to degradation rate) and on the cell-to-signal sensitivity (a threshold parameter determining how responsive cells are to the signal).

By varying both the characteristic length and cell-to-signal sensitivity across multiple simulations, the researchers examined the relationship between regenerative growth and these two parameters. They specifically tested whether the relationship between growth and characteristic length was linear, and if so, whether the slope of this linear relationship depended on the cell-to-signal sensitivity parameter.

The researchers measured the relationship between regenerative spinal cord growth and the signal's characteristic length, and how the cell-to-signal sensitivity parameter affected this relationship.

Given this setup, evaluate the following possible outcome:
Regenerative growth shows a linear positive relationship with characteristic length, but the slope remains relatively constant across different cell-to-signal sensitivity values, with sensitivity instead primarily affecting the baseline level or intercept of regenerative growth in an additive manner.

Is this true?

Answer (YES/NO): NO